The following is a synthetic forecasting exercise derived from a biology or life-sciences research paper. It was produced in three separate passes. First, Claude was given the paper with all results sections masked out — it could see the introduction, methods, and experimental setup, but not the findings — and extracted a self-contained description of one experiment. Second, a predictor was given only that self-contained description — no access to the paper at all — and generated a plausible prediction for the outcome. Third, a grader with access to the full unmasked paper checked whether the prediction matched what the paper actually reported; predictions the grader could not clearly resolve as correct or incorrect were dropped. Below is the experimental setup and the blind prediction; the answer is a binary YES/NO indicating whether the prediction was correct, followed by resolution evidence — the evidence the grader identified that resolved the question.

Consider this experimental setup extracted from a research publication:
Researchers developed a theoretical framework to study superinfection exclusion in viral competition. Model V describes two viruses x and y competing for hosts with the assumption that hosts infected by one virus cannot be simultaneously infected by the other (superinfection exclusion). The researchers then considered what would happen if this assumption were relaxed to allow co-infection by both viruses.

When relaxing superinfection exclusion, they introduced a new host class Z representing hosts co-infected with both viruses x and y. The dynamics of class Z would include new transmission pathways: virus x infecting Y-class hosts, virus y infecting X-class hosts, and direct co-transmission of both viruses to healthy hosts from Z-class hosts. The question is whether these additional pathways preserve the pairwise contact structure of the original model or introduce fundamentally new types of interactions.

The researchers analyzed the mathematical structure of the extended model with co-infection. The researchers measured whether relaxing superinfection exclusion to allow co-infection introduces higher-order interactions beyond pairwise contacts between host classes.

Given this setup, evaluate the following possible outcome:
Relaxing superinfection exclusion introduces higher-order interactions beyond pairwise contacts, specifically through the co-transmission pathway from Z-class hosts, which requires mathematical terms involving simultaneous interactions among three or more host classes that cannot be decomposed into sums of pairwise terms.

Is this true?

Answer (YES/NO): NO